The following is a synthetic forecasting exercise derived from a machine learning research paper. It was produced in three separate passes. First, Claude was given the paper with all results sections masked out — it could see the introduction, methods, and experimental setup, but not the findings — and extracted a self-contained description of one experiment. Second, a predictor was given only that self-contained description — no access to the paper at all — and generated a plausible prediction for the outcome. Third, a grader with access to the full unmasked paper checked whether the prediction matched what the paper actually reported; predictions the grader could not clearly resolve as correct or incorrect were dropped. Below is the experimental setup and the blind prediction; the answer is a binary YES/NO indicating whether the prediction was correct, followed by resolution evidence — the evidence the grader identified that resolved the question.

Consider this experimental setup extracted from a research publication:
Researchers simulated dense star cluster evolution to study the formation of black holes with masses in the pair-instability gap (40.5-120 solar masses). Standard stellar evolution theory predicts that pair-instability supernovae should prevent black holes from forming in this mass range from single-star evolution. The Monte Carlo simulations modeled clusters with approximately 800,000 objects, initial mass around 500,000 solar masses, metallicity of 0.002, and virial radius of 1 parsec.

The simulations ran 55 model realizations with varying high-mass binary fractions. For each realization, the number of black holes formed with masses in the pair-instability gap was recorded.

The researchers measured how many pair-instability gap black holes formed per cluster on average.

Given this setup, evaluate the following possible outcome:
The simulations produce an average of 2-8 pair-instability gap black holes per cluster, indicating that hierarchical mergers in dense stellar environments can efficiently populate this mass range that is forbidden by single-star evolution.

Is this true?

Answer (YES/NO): NO